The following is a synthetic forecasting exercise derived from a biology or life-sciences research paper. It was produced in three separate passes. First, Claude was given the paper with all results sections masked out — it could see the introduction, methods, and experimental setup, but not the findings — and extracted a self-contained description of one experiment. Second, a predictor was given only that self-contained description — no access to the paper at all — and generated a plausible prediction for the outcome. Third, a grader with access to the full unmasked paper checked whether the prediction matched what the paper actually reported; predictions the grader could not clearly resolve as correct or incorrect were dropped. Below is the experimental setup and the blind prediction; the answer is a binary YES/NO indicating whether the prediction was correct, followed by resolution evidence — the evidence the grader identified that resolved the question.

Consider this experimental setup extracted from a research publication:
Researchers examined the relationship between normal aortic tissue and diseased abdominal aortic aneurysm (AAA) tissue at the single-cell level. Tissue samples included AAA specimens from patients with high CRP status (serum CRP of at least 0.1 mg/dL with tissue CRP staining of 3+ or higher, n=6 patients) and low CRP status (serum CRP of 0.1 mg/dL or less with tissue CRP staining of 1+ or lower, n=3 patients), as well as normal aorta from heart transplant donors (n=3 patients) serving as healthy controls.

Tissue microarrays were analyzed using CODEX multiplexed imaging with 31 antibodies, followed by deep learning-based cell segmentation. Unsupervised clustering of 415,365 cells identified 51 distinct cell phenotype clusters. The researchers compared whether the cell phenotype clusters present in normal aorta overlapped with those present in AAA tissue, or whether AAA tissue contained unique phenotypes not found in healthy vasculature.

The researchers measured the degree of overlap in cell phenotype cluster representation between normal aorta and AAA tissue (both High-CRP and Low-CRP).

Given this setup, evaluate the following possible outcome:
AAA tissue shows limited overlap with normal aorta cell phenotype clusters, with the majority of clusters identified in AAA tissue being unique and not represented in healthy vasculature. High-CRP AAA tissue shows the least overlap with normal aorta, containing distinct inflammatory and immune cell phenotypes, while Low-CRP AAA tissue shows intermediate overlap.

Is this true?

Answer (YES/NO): NO